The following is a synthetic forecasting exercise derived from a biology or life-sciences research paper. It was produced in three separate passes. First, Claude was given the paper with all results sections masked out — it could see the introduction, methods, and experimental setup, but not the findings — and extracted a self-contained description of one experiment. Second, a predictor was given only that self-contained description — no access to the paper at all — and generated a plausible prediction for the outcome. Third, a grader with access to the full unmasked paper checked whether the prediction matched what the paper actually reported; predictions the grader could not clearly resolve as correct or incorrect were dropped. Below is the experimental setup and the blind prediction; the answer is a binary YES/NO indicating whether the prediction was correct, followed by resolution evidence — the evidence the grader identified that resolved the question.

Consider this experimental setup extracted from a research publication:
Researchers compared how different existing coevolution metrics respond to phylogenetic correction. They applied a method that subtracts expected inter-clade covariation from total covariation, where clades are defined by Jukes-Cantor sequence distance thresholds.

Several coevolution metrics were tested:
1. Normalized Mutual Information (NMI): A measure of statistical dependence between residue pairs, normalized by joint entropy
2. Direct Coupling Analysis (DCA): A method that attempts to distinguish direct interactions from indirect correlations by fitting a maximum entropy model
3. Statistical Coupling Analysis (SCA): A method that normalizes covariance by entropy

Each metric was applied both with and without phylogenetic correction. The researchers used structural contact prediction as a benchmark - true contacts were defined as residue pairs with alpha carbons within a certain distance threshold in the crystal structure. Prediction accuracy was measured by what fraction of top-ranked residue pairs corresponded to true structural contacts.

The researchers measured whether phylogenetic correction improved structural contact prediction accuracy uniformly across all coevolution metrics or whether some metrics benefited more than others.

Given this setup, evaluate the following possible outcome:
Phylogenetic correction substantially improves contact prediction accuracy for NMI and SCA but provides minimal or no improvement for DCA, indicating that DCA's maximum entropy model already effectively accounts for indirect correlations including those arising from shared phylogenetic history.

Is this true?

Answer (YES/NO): NO